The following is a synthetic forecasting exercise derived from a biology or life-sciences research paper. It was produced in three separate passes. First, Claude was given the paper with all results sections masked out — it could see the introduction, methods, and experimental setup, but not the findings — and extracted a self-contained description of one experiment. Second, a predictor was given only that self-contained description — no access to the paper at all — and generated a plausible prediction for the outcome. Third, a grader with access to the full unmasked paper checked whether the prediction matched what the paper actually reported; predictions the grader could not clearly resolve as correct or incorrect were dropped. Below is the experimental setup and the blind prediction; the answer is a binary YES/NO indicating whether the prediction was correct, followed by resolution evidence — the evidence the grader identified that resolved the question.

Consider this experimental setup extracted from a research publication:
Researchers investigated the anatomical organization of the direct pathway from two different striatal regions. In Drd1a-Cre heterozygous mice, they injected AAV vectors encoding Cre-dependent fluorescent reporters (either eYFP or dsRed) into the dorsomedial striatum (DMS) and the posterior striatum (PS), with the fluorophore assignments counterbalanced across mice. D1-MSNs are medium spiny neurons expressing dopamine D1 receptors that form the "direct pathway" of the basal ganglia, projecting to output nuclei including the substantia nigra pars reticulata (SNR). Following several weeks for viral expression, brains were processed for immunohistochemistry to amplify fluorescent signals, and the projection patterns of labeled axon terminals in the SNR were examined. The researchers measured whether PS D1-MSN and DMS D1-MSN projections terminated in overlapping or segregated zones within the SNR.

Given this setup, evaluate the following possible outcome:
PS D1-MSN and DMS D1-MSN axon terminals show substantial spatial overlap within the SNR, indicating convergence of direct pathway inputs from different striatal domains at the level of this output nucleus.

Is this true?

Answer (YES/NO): NO